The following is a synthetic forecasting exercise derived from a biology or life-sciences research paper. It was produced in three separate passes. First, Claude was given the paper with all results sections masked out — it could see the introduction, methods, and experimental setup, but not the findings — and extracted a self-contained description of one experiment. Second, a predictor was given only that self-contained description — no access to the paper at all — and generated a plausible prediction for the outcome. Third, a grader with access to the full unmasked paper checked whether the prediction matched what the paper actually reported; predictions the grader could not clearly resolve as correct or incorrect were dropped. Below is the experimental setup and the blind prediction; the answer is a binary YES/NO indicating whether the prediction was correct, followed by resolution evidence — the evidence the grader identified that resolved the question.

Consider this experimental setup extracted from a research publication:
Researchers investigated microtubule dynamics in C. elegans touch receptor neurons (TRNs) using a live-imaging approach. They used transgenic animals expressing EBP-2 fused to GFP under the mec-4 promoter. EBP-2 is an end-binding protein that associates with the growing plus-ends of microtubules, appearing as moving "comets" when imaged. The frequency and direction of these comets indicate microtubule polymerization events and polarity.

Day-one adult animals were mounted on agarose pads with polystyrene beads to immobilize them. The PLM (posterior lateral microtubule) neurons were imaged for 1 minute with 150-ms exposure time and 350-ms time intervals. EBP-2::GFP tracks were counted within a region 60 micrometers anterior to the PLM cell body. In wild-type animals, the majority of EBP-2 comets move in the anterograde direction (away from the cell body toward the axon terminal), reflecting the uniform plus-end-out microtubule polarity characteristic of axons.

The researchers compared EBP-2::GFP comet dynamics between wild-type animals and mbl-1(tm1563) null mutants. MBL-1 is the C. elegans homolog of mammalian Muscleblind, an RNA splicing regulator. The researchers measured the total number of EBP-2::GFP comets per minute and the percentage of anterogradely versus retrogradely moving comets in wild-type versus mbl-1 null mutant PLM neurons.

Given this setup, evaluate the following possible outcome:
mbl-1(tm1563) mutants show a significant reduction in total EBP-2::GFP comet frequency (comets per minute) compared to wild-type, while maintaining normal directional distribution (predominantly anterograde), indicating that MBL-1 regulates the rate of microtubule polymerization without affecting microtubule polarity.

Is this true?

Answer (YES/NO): NO